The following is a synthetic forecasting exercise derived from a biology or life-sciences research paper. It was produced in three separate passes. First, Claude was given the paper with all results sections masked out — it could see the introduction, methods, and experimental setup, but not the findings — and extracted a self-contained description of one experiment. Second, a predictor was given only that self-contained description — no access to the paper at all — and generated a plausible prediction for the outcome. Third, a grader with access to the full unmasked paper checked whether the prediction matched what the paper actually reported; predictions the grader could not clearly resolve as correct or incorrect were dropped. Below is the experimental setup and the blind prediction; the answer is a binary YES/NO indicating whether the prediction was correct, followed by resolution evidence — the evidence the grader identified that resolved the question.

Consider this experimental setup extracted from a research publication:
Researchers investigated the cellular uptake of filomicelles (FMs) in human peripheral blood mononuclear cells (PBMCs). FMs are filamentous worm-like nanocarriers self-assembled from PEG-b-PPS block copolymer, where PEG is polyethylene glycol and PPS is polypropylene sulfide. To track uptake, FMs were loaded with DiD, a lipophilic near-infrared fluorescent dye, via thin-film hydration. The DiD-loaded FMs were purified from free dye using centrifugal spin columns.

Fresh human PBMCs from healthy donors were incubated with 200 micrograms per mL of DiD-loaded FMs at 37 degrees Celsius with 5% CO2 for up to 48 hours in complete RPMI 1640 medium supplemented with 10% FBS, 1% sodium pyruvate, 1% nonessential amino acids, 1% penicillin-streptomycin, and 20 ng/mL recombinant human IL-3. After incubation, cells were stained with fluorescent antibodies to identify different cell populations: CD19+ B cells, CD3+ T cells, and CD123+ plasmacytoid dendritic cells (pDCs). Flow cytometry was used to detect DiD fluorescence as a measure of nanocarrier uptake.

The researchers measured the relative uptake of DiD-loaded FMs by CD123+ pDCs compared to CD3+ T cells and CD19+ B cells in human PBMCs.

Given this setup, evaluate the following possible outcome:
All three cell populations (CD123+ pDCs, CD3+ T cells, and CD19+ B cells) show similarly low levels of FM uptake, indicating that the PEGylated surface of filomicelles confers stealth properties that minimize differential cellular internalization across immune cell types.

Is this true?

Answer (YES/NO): NO